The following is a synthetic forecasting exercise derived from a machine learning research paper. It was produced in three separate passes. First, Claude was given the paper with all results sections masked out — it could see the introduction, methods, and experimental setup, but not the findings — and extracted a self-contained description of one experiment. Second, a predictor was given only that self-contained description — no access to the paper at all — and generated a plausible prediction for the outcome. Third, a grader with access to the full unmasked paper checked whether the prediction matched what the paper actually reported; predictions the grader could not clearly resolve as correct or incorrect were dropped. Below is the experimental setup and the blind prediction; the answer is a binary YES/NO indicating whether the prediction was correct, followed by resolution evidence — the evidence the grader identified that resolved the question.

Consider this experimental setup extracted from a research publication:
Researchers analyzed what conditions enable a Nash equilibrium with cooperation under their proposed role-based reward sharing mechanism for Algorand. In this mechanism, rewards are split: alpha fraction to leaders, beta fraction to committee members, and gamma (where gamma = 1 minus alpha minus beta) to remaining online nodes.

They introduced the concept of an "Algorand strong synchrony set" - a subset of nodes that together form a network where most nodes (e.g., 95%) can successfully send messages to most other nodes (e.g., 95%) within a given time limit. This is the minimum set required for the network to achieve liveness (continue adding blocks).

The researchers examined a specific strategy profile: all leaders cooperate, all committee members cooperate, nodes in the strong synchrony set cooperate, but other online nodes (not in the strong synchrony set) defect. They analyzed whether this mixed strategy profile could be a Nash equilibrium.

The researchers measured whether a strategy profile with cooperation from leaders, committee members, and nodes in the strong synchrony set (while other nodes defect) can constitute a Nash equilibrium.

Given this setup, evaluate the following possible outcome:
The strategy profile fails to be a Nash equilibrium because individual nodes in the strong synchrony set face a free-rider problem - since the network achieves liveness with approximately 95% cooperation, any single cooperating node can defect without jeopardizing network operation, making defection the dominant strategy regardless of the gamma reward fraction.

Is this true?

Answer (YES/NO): NO